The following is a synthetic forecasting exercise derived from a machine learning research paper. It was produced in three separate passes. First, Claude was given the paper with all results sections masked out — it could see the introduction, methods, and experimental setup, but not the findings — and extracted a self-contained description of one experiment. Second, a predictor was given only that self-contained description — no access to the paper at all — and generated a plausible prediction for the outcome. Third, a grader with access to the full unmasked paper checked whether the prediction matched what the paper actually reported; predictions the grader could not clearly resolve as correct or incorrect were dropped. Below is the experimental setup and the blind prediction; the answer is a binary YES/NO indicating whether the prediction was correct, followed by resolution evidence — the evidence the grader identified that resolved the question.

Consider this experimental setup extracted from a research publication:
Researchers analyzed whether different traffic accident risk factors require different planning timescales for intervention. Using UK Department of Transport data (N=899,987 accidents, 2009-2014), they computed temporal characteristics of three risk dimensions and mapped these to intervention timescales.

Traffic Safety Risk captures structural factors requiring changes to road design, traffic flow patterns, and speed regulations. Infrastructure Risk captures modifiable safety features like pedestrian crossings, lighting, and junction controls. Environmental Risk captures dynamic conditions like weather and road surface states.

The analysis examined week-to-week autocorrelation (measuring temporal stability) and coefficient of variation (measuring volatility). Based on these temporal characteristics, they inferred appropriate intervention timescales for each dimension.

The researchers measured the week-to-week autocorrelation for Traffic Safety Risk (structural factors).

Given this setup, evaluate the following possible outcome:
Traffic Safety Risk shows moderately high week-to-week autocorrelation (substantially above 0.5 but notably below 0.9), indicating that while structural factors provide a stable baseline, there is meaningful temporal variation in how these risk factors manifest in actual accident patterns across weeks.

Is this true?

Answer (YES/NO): NO